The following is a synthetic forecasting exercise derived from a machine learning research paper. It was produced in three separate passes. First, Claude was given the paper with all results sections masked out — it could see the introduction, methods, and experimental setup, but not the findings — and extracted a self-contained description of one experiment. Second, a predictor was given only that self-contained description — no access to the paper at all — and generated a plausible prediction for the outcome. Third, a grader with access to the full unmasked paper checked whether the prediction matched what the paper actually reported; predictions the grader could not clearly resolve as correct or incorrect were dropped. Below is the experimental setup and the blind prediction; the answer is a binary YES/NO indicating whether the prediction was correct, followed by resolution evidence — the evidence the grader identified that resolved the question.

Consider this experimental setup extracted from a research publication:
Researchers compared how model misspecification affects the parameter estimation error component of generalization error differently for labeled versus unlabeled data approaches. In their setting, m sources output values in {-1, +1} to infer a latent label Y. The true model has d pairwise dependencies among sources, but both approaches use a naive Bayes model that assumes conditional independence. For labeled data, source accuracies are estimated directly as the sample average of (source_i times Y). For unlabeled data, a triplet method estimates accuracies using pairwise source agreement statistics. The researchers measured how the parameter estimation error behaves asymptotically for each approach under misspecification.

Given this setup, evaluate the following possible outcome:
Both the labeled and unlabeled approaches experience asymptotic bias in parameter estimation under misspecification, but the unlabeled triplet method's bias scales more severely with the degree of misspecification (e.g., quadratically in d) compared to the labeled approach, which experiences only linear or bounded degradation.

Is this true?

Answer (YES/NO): NO